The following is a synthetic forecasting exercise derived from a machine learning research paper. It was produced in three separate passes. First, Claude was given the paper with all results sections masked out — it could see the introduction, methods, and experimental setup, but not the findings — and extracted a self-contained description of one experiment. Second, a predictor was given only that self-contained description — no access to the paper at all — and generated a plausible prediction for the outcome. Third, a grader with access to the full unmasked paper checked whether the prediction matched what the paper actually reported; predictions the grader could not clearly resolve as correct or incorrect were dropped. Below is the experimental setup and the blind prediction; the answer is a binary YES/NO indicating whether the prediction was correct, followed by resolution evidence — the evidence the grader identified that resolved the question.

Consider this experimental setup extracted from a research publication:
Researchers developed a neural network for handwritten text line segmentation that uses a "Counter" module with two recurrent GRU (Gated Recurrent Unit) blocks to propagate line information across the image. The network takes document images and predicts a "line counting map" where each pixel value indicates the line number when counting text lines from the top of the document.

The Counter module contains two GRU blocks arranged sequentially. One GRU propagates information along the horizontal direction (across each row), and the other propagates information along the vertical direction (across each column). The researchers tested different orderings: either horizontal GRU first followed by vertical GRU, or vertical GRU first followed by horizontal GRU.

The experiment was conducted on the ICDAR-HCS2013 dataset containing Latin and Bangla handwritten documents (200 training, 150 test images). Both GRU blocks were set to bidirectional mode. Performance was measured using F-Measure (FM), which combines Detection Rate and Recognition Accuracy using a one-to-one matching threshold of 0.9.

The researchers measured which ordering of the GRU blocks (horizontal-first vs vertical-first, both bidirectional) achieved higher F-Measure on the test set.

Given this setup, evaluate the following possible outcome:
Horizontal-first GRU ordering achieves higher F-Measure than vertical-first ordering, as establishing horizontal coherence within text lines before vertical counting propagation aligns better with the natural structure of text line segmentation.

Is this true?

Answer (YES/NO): YES